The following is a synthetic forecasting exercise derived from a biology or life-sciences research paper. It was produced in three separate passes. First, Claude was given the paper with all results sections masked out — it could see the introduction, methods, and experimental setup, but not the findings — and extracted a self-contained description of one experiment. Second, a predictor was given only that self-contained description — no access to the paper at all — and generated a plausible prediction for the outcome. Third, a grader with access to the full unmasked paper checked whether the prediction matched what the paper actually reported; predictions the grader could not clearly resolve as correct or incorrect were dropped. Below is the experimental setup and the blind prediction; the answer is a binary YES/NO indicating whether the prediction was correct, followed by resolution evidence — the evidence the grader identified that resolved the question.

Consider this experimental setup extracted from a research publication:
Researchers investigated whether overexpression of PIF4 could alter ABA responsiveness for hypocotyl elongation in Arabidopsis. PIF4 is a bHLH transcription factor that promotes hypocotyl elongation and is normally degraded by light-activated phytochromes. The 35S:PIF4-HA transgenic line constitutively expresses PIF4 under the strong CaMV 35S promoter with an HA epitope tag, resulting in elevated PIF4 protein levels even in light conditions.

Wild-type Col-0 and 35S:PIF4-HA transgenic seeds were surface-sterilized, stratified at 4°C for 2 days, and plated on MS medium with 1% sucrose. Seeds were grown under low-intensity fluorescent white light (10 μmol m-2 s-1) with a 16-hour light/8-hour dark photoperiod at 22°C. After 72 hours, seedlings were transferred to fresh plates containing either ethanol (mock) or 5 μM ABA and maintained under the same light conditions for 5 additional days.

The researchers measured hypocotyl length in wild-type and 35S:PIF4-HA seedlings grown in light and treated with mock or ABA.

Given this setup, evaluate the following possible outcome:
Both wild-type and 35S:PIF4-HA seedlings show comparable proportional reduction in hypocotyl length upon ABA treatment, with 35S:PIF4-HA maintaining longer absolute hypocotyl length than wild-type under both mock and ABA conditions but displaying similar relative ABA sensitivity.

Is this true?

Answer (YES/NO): YES